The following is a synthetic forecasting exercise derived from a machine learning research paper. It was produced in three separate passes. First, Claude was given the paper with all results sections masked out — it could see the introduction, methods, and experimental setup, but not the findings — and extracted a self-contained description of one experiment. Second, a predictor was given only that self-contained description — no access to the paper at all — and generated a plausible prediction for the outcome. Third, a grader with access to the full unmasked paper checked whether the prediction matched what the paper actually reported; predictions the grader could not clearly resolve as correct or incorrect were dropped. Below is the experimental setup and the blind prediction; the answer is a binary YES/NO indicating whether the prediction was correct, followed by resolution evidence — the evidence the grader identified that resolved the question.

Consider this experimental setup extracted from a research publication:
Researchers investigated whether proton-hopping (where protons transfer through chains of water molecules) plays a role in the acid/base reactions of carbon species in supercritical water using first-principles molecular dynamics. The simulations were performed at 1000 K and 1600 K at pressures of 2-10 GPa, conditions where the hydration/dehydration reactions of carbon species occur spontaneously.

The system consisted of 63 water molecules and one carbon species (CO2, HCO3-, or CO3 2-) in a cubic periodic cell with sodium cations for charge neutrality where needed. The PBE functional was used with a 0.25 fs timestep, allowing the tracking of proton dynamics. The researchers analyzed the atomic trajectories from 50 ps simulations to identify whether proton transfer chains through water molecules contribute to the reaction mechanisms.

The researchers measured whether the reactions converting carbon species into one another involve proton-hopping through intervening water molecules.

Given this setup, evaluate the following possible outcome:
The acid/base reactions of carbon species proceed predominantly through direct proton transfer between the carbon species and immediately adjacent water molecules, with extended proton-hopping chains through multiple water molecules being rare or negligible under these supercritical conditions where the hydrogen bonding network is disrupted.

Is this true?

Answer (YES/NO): NO